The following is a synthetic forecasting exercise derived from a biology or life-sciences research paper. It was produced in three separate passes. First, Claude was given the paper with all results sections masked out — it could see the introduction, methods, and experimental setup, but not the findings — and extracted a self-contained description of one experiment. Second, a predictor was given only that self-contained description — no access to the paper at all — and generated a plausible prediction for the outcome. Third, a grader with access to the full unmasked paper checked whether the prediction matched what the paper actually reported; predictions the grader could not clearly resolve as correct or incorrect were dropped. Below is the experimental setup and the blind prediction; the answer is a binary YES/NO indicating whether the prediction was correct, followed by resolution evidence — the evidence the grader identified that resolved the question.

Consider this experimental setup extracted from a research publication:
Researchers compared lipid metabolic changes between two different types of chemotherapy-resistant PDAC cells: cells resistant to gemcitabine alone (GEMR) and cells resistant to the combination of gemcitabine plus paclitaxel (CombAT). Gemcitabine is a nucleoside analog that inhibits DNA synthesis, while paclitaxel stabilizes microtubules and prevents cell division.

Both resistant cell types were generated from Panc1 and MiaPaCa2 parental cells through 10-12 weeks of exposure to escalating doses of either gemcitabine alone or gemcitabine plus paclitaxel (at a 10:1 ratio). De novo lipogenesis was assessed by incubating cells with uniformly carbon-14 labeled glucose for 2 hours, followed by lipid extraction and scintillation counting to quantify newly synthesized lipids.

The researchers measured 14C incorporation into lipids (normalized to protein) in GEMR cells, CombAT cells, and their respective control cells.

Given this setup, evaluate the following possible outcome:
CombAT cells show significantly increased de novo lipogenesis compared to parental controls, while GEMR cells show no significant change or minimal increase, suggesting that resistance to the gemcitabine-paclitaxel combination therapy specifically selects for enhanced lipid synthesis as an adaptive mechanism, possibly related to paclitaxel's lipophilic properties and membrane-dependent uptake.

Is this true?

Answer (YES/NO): NO